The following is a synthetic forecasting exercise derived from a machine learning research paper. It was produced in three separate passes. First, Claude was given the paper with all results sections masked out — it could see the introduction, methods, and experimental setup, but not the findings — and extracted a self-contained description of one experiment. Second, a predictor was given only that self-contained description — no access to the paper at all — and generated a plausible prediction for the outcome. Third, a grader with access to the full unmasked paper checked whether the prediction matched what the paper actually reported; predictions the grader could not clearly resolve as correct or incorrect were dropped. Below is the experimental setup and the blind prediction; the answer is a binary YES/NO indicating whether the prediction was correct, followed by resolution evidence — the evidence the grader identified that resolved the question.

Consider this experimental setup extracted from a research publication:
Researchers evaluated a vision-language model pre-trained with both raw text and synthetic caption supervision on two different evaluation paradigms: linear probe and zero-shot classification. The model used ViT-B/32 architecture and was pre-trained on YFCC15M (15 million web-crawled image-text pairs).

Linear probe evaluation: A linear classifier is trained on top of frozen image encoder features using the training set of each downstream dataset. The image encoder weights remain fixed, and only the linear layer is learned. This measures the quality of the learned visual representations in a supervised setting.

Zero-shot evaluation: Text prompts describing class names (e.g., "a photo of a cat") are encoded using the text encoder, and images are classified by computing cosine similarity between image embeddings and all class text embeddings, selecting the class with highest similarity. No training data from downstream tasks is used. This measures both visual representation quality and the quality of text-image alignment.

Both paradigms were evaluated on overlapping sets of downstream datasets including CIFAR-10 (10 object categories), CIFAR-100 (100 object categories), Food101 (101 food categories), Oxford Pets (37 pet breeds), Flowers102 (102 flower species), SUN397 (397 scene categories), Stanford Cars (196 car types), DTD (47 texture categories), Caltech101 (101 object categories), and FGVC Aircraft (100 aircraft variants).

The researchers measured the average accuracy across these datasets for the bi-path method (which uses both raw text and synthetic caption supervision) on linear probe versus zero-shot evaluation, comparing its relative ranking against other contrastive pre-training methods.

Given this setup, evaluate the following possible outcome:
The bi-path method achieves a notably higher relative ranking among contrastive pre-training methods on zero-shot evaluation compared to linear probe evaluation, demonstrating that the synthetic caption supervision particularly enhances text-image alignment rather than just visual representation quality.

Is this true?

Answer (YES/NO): NO